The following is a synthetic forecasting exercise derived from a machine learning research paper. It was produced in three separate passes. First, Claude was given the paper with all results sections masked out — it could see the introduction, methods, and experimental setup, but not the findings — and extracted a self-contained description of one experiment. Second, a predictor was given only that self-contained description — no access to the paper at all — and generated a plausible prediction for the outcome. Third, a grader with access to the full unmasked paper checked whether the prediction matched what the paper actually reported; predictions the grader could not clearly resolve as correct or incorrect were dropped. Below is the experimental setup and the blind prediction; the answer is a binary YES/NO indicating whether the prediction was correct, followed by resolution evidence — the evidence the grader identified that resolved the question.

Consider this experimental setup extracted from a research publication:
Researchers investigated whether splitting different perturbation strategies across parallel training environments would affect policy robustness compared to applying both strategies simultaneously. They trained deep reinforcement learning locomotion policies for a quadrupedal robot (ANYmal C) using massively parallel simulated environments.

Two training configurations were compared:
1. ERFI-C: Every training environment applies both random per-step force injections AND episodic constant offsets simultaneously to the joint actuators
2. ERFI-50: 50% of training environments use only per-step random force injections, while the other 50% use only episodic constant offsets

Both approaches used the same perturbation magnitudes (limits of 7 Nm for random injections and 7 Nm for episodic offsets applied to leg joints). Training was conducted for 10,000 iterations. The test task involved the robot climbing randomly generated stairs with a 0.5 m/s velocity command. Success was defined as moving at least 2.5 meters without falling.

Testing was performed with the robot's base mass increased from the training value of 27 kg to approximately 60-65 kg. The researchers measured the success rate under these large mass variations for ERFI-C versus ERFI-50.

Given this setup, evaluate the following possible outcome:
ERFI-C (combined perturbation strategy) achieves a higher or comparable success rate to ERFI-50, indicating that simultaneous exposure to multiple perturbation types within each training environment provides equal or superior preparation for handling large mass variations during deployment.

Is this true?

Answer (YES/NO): NO